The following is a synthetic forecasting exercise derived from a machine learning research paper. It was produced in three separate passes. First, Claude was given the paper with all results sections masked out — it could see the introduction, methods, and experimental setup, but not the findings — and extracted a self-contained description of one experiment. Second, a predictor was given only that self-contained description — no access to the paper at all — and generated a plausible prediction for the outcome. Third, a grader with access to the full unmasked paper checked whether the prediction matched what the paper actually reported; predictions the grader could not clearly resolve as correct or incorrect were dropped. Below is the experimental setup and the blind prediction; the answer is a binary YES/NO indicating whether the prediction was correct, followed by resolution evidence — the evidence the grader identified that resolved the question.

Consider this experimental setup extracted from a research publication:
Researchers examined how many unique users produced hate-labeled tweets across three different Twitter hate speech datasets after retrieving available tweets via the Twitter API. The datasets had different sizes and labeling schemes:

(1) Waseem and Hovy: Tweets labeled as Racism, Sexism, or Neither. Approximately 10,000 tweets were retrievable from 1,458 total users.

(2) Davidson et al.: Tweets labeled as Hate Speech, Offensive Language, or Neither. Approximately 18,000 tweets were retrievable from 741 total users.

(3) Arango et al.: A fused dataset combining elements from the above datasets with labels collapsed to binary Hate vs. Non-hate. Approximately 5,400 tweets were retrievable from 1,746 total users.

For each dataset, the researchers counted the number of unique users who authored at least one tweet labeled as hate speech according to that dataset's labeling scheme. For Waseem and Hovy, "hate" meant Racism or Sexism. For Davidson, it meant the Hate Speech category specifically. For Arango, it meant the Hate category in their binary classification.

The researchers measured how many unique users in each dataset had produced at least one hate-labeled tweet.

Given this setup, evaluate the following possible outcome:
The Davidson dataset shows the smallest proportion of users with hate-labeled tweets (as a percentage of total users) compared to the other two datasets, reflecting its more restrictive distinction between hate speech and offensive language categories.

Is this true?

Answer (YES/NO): NO